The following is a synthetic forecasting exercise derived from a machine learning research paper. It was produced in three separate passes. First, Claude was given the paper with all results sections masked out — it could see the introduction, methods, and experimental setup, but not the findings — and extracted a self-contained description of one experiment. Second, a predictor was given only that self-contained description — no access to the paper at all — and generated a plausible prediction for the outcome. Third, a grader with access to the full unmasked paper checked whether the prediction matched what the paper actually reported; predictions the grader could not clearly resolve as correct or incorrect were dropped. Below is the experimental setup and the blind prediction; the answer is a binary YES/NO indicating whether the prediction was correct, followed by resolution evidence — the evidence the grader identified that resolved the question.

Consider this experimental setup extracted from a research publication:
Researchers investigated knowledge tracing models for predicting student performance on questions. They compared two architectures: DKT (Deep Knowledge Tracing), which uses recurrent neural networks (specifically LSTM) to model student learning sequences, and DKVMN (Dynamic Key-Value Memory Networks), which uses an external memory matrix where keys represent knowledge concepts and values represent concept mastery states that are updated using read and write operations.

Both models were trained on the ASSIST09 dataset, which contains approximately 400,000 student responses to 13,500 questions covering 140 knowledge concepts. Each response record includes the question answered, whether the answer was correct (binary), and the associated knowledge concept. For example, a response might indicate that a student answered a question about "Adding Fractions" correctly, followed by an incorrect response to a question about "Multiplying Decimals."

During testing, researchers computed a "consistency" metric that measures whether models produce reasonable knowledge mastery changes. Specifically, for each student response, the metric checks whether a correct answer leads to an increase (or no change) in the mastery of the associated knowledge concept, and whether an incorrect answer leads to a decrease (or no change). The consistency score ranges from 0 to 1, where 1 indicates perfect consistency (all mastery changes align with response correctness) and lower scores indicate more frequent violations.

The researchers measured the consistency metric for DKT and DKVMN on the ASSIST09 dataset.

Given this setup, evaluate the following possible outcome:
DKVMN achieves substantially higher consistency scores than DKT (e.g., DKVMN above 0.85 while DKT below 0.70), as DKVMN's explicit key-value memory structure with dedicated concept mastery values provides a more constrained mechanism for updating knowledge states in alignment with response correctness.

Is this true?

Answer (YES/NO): YES